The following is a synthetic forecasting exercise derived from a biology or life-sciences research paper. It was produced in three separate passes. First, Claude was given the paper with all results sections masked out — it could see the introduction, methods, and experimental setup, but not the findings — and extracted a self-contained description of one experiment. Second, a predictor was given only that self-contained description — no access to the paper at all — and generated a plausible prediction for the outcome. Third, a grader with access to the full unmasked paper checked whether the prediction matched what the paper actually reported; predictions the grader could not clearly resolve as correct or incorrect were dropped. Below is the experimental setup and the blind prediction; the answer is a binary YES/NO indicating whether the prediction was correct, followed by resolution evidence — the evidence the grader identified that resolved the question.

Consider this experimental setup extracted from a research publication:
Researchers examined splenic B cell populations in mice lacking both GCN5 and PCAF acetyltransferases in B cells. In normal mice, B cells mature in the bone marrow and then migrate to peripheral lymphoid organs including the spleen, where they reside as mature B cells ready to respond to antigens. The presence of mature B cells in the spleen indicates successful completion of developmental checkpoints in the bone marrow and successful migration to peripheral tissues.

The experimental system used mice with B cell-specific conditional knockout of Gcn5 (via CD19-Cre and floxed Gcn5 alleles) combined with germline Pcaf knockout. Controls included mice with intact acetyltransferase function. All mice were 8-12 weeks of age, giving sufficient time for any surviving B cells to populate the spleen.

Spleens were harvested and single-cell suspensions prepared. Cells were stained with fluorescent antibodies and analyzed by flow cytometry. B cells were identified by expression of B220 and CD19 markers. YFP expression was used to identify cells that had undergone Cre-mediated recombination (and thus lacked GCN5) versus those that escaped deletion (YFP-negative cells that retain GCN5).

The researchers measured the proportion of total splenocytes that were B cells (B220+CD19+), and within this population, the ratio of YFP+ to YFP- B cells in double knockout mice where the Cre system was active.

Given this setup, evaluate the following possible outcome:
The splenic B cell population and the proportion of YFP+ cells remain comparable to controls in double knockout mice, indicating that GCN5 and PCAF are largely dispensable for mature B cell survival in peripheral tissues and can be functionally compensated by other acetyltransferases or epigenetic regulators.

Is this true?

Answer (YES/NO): NO